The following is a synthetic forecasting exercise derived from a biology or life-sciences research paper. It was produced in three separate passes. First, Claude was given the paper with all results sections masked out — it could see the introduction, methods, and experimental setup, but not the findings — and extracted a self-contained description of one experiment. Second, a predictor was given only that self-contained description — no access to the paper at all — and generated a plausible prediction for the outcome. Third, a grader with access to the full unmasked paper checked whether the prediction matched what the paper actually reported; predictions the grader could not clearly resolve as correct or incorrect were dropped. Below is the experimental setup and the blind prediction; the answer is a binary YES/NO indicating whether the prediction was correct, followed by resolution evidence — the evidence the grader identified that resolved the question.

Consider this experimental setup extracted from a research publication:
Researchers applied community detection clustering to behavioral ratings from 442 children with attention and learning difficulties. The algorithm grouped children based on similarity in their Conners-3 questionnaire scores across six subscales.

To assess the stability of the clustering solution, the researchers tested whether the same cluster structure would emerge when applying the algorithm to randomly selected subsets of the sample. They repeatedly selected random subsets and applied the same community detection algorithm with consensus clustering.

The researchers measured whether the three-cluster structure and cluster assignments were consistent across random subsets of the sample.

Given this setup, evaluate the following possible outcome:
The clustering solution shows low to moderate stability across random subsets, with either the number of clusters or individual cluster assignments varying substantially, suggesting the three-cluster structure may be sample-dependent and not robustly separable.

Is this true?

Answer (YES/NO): NO